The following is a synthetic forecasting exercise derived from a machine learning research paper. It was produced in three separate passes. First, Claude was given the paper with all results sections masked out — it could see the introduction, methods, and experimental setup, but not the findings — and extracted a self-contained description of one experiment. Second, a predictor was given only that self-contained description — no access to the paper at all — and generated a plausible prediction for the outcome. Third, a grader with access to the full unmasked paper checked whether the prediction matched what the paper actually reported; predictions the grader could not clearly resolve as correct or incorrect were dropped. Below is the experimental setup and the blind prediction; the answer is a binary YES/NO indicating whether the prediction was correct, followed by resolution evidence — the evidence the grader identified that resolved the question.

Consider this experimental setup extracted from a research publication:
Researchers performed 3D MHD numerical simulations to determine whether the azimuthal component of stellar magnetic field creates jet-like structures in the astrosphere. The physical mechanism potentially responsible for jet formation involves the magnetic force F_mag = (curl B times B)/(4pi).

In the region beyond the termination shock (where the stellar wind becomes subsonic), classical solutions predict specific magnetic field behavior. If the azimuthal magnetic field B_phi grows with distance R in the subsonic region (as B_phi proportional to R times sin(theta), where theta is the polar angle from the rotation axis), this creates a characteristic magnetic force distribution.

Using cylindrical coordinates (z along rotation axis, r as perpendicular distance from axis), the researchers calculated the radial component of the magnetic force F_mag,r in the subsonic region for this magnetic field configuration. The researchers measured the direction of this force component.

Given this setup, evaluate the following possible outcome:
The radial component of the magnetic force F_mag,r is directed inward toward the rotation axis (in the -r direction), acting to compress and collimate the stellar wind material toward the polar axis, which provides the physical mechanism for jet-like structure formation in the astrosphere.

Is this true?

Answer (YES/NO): YES